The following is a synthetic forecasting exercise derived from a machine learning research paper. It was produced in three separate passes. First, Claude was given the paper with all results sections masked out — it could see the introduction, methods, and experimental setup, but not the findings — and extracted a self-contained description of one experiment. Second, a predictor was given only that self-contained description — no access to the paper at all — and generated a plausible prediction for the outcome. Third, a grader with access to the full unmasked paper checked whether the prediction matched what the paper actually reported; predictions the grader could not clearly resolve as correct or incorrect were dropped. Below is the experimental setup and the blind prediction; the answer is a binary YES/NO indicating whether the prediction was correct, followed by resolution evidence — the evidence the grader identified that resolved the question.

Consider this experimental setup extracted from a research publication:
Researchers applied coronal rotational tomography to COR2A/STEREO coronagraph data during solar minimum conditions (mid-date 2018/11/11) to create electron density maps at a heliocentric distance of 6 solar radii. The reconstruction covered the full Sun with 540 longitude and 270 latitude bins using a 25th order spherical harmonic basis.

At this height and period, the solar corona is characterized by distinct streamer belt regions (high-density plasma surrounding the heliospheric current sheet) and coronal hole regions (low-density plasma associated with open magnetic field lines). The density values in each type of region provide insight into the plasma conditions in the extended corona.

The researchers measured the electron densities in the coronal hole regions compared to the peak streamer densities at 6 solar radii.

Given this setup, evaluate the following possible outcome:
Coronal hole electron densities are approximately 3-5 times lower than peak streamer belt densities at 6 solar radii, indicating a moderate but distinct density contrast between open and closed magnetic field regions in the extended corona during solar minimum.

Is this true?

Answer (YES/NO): NO